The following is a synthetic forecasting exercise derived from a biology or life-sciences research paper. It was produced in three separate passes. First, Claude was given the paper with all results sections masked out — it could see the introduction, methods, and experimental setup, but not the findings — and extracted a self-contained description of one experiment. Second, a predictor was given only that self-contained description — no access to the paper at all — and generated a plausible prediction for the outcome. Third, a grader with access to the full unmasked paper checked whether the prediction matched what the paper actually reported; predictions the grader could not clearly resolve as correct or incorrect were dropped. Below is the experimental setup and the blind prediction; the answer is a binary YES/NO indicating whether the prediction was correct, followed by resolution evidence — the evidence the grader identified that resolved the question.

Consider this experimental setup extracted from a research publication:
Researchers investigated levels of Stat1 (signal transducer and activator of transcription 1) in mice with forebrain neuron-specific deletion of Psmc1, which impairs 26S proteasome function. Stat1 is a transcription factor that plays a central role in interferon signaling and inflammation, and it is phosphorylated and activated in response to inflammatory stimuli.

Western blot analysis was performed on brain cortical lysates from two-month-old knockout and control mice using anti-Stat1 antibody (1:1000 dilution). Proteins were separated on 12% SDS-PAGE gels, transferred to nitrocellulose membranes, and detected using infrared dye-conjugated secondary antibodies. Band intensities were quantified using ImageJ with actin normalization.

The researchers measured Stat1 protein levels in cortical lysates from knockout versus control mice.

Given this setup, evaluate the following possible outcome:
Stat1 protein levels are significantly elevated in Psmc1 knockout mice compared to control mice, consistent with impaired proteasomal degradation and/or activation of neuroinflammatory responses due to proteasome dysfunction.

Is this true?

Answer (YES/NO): YES